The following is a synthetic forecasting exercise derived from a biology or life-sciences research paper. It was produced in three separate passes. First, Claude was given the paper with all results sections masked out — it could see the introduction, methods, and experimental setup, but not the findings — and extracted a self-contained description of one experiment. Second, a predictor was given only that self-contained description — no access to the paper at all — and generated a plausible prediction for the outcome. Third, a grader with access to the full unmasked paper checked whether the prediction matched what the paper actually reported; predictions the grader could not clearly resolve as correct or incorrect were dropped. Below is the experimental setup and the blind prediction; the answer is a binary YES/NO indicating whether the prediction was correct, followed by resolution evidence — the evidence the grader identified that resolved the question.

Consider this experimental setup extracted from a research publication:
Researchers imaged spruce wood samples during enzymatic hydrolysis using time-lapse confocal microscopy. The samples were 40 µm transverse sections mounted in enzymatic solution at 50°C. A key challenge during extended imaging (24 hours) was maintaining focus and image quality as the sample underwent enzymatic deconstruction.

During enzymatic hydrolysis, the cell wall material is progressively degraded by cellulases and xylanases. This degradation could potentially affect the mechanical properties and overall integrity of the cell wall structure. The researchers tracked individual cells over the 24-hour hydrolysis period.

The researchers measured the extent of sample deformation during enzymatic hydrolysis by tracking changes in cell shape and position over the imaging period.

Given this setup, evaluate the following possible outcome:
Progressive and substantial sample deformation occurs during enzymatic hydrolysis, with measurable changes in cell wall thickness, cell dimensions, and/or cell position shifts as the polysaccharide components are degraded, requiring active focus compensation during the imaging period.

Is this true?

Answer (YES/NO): NO